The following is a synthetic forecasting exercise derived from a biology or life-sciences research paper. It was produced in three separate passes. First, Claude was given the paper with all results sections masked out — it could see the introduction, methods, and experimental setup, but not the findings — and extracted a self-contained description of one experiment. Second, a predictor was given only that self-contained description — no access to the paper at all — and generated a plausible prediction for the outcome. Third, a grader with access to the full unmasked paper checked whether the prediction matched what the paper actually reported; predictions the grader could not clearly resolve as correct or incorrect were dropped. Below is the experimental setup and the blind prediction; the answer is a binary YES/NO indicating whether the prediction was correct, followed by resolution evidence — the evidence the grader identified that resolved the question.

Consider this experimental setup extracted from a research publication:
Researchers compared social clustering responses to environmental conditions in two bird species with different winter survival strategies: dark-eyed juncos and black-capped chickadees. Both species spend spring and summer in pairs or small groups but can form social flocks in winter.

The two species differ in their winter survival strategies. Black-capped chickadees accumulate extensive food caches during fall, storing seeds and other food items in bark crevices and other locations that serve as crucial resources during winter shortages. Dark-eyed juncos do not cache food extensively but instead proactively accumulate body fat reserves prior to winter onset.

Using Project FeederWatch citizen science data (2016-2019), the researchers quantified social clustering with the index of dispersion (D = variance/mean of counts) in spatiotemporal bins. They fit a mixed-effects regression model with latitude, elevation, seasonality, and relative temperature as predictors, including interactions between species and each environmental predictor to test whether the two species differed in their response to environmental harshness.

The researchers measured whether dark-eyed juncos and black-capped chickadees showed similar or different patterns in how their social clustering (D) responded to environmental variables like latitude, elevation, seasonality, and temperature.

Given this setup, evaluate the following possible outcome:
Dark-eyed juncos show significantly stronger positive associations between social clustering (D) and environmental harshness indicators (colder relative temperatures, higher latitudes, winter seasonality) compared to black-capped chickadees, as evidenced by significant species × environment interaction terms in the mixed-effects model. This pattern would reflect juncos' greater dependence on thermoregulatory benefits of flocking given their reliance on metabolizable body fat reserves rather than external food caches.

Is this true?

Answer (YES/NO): NO